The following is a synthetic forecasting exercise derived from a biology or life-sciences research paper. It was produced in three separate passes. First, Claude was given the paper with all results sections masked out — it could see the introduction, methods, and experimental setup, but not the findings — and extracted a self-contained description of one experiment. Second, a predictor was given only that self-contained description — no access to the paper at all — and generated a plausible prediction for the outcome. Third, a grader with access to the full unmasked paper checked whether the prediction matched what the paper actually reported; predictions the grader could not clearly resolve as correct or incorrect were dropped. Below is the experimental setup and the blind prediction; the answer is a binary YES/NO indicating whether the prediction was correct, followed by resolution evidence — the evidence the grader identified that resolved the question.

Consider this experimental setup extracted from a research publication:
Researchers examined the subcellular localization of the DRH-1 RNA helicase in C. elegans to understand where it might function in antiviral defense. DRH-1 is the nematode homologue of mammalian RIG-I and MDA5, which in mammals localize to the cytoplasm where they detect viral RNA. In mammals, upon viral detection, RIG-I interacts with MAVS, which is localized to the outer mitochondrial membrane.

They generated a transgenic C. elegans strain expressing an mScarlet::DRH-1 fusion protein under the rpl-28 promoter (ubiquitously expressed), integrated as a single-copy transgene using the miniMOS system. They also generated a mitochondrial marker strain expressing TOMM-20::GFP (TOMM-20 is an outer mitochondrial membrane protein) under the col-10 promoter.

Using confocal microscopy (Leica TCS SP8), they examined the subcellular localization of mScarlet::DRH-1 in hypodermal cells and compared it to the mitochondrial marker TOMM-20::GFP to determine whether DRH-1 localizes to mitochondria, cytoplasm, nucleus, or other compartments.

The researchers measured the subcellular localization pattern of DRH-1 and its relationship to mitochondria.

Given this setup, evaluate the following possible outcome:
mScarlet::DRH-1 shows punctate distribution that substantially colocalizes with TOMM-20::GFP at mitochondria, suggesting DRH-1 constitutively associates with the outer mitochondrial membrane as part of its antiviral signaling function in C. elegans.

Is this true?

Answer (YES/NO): NO